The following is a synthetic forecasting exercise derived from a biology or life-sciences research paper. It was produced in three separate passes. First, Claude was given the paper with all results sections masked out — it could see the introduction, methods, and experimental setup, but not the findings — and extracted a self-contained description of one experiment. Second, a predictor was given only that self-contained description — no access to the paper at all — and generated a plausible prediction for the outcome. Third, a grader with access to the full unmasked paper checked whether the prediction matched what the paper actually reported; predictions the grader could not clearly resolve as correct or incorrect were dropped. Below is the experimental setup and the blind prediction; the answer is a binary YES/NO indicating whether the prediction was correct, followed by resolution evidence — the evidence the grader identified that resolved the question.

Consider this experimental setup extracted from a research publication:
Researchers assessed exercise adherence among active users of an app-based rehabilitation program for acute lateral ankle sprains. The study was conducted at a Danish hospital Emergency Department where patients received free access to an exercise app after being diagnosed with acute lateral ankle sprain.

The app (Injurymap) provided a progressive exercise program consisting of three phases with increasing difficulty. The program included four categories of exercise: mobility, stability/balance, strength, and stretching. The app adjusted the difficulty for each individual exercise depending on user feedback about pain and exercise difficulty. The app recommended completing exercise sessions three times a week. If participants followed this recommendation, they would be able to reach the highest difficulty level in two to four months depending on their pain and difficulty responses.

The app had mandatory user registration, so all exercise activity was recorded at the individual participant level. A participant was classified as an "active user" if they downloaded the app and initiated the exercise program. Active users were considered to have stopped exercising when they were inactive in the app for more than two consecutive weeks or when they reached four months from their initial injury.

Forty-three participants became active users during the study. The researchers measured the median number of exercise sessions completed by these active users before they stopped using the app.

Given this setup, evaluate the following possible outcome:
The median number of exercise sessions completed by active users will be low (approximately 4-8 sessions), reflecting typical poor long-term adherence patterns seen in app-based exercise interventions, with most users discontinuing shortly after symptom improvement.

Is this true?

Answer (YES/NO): YES